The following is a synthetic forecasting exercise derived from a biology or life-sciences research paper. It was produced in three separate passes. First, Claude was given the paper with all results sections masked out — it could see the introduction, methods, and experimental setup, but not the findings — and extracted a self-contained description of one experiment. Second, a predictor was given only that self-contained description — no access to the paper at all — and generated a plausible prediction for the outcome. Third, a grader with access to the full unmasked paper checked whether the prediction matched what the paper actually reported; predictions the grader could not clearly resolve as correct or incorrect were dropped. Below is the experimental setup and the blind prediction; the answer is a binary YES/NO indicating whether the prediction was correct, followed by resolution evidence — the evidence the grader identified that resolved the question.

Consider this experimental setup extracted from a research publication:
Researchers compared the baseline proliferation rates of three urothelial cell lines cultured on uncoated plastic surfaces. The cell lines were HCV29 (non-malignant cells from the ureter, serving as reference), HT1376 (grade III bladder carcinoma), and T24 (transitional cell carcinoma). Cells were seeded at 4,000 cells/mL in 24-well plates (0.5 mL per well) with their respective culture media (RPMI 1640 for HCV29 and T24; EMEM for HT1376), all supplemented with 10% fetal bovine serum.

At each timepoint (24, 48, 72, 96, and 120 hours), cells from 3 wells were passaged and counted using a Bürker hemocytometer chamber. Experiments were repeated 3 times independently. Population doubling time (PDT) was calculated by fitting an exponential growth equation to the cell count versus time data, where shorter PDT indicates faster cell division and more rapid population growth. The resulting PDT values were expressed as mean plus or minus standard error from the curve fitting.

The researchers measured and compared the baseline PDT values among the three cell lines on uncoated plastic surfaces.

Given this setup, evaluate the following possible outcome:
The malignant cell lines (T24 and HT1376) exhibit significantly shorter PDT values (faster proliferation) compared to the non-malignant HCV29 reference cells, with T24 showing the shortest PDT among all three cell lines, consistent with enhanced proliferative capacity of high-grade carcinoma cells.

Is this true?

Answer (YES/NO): NO